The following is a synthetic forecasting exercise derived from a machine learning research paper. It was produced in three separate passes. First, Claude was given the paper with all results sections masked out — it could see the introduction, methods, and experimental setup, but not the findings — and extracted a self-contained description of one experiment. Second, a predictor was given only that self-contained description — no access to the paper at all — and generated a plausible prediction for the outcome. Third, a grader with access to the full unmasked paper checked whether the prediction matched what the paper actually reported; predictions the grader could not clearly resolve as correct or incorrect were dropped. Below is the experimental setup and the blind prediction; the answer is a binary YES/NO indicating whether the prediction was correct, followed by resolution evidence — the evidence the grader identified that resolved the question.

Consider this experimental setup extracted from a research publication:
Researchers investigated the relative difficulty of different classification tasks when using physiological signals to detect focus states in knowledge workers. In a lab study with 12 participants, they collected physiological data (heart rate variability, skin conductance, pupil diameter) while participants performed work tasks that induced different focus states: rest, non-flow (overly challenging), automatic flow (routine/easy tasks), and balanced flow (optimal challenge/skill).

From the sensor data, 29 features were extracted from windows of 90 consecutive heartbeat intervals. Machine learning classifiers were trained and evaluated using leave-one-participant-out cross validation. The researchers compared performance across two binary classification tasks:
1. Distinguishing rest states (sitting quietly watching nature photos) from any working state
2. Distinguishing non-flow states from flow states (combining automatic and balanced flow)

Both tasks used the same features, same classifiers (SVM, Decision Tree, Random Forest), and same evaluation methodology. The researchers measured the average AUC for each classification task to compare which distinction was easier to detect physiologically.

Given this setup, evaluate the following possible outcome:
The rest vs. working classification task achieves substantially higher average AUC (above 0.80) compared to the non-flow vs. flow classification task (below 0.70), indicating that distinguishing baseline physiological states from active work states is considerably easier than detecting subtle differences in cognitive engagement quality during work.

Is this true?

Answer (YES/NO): NO